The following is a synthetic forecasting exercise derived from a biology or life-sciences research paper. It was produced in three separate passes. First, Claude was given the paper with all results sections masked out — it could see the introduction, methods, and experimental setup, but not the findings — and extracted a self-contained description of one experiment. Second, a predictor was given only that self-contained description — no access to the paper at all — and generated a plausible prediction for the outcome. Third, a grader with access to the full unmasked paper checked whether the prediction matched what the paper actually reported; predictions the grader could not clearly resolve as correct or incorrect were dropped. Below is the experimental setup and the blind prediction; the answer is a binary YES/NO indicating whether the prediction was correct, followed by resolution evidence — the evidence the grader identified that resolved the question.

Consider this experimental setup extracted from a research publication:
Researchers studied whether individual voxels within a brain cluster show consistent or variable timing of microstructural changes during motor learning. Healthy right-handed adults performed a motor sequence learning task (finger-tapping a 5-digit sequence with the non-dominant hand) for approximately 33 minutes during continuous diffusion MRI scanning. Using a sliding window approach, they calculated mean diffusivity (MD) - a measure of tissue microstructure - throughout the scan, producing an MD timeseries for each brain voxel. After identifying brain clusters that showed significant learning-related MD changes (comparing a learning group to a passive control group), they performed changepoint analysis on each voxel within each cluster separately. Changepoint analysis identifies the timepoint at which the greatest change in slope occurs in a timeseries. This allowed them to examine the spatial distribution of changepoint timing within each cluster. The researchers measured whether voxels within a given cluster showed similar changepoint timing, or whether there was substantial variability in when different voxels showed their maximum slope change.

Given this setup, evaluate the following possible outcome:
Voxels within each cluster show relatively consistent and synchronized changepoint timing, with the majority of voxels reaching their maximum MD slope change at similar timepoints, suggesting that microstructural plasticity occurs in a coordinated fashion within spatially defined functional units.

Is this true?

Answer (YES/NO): NO